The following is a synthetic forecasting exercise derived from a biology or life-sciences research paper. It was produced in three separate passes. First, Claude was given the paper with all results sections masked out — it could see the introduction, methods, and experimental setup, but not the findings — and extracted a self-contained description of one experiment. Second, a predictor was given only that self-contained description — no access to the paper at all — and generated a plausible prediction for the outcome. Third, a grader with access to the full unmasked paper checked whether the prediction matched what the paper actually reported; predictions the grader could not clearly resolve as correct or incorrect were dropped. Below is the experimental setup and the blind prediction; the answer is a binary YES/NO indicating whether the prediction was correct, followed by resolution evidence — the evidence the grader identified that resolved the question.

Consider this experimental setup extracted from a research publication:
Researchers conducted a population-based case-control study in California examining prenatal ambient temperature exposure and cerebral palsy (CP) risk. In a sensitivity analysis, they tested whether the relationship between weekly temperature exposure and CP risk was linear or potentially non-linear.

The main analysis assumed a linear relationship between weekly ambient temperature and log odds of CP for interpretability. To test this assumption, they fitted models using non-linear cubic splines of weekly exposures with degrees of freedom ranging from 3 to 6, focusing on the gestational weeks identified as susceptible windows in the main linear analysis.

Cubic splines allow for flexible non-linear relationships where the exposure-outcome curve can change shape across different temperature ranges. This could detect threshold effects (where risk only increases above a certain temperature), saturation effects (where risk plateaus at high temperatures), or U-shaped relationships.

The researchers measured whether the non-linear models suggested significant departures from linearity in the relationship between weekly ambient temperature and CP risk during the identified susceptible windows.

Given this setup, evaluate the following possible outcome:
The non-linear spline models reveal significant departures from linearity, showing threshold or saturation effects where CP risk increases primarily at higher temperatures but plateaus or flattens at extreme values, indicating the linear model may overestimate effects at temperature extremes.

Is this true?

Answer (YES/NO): NO